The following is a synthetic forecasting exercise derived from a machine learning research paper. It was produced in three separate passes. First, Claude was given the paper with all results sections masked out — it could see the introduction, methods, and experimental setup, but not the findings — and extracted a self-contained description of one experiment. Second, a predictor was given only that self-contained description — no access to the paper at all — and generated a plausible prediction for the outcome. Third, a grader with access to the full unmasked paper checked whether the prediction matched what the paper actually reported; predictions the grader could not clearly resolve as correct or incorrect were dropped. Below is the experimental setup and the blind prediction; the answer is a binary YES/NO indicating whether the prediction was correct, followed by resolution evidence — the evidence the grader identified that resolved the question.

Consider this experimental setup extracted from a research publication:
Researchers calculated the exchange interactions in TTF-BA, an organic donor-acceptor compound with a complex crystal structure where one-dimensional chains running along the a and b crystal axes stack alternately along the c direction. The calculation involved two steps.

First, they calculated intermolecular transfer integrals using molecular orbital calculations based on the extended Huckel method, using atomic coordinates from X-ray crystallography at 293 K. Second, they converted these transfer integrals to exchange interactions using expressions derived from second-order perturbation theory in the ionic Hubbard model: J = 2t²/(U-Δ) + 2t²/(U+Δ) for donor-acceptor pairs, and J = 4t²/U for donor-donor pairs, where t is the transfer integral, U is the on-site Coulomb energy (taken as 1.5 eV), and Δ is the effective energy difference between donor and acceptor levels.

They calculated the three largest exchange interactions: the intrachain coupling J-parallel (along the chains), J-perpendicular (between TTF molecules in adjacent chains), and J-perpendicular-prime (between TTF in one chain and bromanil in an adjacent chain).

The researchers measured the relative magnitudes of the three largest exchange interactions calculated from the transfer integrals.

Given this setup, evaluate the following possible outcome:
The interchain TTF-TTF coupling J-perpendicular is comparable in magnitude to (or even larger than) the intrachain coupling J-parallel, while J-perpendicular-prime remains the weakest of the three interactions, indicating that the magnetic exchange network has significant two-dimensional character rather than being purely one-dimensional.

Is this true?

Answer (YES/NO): NO